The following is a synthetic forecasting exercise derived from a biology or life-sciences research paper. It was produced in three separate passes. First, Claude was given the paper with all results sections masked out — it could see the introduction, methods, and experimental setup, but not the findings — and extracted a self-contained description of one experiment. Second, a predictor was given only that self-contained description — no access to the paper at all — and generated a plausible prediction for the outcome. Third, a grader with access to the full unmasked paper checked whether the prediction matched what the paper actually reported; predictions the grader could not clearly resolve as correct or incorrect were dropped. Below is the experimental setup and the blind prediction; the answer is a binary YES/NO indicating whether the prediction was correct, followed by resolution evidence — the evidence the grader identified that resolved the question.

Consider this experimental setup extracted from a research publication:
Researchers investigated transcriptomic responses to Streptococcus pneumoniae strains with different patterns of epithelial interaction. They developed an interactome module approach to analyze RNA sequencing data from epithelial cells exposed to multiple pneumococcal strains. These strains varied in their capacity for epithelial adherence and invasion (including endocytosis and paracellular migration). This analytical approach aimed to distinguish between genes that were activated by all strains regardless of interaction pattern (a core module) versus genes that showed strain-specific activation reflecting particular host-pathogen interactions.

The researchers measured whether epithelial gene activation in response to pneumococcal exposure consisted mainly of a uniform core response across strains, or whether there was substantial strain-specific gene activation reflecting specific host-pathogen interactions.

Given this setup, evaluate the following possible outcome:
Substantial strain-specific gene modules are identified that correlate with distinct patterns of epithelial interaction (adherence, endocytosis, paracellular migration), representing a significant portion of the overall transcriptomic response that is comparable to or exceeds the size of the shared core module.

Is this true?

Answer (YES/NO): YES